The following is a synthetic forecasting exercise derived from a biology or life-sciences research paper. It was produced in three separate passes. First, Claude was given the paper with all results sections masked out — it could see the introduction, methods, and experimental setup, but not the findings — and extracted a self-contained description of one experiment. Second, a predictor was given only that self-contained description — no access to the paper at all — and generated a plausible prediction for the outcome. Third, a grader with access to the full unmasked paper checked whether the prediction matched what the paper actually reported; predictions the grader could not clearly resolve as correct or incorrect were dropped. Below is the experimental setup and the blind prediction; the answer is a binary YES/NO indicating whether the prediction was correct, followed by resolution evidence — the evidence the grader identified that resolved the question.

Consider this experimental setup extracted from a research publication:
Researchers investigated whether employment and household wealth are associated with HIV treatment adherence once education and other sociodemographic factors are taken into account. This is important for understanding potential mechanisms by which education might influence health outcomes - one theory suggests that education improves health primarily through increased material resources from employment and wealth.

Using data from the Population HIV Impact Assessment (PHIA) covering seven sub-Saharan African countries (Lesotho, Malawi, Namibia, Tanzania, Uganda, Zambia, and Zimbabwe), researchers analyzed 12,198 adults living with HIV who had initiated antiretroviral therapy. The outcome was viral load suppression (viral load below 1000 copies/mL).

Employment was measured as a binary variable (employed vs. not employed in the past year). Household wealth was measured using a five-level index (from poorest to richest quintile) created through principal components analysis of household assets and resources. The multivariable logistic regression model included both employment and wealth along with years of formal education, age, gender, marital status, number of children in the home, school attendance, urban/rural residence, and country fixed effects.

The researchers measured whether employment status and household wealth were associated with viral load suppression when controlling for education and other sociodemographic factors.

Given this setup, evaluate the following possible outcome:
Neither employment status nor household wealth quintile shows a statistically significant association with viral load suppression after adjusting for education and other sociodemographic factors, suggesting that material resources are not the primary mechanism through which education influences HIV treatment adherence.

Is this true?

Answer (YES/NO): YES